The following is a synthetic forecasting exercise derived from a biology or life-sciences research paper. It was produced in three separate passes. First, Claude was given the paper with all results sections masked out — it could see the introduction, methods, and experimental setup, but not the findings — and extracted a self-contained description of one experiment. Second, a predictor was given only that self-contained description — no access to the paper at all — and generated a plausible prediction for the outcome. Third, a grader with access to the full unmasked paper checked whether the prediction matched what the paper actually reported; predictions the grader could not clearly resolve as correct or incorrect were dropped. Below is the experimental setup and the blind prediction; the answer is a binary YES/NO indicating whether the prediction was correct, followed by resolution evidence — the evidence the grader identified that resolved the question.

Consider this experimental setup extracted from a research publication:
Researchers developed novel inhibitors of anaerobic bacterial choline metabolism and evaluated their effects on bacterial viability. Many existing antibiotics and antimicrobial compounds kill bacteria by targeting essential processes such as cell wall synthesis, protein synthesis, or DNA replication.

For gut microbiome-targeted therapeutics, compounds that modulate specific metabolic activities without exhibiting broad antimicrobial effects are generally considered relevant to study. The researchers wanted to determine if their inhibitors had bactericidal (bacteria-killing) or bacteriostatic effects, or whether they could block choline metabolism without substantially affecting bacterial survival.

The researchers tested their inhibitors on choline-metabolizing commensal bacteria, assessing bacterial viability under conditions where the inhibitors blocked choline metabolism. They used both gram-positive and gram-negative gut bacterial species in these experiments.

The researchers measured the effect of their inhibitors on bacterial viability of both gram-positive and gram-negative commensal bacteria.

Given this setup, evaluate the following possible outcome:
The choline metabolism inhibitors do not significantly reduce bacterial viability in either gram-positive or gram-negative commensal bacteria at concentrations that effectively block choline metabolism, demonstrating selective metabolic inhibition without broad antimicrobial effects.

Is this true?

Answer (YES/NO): YES